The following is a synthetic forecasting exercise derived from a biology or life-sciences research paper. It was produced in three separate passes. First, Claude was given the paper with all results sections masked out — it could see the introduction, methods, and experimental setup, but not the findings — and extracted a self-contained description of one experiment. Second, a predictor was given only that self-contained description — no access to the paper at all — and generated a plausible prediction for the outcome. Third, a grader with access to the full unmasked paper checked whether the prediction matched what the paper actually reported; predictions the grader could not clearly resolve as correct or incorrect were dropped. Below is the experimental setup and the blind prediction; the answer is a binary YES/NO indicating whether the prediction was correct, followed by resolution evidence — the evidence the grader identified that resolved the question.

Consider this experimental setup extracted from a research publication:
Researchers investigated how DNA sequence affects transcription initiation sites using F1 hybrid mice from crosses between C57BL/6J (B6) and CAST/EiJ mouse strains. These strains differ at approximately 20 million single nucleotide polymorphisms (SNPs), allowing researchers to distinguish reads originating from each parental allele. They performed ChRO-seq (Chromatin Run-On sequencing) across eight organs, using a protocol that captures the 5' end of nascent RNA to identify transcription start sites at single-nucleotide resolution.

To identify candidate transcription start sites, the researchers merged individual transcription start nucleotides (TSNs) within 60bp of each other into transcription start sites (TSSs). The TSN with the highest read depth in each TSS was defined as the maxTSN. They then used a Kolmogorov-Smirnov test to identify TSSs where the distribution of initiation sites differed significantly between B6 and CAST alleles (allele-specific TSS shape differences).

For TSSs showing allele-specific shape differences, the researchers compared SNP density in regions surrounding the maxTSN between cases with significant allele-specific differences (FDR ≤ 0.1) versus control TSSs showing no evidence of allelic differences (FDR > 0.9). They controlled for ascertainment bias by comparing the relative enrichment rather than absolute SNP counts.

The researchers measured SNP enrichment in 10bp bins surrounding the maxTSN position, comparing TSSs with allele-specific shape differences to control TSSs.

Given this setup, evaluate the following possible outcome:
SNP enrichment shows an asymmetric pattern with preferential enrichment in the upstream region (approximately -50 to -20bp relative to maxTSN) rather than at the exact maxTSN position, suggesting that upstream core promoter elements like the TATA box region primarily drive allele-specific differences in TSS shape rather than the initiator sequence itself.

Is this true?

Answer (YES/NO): NO